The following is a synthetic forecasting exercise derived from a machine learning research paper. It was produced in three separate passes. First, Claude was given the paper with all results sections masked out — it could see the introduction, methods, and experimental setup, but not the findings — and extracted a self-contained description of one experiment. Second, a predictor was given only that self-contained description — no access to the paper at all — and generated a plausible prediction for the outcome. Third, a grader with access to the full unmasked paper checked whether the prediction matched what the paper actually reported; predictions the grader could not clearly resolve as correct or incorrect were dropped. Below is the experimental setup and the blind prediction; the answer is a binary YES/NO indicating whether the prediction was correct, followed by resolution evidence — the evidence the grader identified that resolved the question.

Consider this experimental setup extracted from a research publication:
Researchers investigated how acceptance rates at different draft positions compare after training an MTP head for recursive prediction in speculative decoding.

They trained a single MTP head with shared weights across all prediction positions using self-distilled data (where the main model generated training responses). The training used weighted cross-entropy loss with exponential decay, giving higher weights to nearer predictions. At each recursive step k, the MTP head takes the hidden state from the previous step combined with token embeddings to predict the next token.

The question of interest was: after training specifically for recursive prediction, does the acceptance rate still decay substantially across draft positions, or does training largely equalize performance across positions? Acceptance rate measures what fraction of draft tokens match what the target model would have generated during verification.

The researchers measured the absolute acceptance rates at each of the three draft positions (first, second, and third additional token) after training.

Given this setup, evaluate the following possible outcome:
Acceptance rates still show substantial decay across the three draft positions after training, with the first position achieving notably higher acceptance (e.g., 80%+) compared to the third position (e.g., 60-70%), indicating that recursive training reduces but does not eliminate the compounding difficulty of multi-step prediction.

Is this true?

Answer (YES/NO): NO